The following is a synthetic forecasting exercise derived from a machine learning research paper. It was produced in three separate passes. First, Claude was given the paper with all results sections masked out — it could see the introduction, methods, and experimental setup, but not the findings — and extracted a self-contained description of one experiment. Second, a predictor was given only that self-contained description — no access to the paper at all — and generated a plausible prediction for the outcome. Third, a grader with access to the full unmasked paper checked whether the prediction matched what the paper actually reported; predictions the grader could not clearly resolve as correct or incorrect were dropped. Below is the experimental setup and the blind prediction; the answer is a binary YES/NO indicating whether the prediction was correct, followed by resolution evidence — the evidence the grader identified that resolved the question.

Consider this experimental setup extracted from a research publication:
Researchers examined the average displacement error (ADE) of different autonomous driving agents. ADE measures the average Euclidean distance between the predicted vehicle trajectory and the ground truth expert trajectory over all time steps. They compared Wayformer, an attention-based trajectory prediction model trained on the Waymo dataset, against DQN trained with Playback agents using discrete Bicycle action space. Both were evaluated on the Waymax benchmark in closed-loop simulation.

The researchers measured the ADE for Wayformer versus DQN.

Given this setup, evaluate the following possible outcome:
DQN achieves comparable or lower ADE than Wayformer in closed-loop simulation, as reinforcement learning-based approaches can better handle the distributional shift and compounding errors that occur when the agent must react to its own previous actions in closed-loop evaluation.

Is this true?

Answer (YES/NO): NO